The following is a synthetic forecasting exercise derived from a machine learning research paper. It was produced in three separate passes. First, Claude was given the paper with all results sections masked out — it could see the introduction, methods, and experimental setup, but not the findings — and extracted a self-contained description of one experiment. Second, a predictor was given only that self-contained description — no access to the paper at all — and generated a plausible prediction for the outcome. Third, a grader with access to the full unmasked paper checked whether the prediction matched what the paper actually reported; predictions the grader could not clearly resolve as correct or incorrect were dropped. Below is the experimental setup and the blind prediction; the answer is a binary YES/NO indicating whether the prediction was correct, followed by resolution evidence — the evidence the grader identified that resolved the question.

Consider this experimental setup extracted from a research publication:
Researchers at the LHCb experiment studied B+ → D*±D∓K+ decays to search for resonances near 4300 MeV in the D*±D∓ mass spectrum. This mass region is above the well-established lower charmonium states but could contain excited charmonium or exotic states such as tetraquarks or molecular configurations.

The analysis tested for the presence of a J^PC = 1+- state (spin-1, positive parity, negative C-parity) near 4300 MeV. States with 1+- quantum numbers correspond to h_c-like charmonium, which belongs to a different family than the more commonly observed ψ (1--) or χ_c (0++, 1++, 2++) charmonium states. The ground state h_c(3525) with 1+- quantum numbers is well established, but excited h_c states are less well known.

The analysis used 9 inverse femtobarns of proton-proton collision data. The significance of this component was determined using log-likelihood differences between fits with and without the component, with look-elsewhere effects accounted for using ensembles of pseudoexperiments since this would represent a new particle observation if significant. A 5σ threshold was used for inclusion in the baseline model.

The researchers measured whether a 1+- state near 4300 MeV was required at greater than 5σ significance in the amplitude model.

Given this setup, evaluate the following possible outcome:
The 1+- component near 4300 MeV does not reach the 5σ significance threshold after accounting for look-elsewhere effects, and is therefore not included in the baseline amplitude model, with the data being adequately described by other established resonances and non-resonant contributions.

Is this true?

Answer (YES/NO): NO